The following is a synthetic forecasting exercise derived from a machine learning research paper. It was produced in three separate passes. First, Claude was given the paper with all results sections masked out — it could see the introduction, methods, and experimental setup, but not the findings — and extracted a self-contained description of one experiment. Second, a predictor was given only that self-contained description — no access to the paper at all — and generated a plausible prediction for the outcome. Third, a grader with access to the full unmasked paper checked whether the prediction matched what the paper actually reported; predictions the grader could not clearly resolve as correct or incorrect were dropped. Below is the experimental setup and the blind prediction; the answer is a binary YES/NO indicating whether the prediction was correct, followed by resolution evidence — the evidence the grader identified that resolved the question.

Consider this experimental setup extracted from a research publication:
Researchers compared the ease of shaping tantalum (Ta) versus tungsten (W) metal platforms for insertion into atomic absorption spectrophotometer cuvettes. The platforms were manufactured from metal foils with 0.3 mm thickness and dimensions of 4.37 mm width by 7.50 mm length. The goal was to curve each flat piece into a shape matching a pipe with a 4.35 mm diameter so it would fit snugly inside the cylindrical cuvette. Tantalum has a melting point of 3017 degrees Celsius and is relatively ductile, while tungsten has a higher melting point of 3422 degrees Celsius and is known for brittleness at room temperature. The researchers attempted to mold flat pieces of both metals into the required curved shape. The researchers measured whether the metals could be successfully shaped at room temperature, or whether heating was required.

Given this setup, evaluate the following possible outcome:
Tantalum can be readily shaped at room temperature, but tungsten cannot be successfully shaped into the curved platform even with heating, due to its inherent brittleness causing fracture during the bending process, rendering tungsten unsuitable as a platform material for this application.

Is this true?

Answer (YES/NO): NO